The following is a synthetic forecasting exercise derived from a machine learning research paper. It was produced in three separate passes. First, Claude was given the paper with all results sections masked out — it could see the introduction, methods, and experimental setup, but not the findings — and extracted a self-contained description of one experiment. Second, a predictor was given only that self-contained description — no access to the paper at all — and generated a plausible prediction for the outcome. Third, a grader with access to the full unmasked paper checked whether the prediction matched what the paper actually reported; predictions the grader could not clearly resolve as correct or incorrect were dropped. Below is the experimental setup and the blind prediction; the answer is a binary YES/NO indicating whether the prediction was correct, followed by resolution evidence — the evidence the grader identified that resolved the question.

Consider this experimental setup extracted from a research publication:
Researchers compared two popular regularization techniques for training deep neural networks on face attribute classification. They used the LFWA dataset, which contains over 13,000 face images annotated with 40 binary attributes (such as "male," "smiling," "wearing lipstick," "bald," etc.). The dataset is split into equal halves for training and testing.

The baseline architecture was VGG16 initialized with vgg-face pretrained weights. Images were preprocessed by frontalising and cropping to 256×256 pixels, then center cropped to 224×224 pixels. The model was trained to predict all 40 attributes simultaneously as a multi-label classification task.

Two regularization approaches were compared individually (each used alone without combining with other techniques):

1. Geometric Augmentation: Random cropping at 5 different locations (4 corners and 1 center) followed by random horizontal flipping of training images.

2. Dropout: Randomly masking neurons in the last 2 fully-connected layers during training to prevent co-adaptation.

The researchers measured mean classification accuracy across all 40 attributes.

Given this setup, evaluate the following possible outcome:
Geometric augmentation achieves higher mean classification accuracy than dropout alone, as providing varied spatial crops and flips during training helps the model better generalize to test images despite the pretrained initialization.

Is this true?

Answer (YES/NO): YES